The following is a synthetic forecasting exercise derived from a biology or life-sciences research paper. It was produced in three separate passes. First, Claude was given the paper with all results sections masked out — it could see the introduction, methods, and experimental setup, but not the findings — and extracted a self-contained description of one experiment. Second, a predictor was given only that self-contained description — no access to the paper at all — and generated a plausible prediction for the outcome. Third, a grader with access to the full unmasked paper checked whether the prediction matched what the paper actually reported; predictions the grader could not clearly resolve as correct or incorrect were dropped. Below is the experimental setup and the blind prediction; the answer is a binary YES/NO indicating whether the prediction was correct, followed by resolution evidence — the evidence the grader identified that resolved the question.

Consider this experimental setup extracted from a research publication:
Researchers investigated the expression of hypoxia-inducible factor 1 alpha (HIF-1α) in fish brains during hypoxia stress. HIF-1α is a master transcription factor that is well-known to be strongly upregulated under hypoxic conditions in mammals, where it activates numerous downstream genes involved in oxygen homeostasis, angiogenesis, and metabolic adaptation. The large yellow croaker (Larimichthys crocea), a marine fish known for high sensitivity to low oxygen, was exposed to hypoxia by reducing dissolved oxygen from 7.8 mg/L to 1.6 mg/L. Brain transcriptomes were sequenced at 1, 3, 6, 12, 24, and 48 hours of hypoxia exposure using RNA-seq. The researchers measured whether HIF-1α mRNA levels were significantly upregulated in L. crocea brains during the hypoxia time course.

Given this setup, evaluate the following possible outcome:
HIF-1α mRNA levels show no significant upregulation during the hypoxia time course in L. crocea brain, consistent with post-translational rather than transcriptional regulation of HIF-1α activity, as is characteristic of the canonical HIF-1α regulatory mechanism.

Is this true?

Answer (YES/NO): YES